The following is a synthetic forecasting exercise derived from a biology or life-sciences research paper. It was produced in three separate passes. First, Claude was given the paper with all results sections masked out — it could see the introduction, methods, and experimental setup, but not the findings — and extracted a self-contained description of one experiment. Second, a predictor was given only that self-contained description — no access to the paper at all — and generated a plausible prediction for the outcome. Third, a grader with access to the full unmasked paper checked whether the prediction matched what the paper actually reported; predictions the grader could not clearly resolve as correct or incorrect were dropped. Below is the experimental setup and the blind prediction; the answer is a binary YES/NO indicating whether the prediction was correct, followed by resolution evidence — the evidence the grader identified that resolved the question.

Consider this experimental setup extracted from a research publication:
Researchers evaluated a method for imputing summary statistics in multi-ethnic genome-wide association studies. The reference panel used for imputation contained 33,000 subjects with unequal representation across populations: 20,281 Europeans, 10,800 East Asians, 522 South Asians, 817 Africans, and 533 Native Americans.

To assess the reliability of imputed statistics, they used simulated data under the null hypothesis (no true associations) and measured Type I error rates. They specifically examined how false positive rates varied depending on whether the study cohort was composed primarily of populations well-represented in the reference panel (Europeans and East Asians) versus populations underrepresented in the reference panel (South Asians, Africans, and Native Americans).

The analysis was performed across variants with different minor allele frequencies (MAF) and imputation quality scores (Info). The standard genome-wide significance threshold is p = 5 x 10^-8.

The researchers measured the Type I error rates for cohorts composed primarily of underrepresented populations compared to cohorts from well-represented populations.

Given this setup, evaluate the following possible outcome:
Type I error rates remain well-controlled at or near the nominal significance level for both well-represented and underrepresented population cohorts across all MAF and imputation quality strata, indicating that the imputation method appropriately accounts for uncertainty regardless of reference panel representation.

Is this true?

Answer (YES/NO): NO